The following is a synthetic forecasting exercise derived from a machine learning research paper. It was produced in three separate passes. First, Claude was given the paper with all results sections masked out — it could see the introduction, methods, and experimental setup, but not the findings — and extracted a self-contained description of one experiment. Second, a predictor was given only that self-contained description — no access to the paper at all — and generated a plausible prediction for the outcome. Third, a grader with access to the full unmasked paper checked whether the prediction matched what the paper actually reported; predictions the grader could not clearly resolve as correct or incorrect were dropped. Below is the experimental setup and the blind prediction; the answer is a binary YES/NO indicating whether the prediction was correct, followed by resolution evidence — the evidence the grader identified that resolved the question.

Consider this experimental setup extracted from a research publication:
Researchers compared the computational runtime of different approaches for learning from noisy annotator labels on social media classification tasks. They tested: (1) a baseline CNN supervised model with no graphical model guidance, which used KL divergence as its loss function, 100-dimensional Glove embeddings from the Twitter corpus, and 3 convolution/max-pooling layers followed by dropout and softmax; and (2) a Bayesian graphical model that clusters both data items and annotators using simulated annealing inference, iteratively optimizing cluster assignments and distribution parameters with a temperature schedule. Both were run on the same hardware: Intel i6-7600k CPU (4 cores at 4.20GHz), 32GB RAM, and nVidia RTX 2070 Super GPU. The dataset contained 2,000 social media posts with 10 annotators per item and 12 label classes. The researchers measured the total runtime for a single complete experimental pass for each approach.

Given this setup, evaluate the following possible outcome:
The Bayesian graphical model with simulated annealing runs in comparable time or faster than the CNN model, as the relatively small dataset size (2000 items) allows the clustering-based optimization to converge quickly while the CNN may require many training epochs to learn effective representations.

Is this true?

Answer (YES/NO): NO